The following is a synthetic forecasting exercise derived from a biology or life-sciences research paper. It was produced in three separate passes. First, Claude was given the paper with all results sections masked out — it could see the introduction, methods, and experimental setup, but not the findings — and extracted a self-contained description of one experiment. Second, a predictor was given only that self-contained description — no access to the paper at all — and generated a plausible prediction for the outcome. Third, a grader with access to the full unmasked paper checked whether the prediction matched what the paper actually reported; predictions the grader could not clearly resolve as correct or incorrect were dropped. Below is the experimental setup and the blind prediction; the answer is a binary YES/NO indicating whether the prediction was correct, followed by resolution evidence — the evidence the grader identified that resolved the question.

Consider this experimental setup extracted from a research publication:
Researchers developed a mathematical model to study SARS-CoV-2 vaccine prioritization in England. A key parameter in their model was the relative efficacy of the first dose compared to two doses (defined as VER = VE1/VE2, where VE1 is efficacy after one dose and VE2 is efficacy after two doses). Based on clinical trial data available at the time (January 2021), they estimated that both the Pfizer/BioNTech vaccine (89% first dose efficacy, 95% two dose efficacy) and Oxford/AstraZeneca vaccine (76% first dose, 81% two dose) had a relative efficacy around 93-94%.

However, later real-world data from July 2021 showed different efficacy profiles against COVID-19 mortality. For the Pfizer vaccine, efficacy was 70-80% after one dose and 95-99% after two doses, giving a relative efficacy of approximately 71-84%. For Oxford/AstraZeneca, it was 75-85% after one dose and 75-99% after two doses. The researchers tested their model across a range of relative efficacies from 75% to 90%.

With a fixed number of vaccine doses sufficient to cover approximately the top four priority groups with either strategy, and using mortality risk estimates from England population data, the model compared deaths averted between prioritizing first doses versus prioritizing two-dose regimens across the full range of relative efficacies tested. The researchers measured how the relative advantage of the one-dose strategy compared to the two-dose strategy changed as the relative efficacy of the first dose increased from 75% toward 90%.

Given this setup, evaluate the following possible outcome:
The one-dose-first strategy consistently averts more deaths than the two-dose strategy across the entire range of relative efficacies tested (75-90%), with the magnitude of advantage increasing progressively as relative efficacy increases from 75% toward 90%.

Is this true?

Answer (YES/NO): NO